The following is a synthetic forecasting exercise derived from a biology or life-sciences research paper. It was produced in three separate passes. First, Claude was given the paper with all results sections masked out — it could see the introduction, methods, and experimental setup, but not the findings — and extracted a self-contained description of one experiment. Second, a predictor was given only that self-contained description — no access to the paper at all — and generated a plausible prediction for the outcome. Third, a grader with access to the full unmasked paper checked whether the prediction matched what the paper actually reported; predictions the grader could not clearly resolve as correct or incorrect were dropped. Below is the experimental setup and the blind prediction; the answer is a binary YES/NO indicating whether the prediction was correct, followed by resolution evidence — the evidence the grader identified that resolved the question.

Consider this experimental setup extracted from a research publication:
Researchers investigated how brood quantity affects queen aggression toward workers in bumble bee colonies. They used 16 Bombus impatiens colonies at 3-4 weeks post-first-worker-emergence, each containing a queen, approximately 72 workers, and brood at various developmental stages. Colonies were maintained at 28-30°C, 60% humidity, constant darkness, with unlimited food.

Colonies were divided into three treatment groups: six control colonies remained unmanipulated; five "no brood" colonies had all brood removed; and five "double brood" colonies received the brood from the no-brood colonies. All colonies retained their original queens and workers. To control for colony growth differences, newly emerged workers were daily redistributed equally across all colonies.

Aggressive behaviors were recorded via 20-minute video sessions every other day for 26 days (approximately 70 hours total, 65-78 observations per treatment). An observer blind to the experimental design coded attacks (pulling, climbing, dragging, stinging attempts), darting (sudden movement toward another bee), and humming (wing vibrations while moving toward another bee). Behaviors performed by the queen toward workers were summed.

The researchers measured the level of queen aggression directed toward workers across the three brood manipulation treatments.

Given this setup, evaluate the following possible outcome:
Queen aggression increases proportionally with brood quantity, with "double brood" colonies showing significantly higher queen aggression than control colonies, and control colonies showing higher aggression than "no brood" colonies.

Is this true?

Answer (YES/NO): NO